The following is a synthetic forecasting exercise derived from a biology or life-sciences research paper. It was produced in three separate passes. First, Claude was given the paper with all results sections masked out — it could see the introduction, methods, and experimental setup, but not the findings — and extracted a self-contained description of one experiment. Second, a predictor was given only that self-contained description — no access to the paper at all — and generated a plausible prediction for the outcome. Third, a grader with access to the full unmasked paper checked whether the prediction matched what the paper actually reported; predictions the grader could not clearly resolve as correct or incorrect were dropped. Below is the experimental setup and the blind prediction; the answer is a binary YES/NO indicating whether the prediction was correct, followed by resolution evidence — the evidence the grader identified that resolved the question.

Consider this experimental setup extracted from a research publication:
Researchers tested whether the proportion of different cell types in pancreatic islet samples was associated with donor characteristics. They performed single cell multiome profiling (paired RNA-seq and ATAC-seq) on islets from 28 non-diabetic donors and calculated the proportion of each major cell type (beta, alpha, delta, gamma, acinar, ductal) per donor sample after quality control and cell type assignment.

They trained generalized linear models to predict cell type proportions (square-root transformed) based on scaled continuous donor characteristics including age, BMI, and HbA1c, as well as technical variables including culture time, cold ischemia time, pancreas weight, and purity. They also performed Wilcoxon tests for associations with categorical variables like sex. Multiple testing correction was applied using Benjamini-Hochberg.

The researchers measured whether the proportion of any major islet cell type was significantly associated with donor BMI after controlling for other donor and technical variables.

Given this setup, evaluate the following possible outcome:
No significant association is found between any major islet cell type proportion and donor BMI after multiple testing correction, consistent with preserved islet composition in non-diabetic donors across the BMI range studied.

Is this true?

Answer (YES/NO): YES